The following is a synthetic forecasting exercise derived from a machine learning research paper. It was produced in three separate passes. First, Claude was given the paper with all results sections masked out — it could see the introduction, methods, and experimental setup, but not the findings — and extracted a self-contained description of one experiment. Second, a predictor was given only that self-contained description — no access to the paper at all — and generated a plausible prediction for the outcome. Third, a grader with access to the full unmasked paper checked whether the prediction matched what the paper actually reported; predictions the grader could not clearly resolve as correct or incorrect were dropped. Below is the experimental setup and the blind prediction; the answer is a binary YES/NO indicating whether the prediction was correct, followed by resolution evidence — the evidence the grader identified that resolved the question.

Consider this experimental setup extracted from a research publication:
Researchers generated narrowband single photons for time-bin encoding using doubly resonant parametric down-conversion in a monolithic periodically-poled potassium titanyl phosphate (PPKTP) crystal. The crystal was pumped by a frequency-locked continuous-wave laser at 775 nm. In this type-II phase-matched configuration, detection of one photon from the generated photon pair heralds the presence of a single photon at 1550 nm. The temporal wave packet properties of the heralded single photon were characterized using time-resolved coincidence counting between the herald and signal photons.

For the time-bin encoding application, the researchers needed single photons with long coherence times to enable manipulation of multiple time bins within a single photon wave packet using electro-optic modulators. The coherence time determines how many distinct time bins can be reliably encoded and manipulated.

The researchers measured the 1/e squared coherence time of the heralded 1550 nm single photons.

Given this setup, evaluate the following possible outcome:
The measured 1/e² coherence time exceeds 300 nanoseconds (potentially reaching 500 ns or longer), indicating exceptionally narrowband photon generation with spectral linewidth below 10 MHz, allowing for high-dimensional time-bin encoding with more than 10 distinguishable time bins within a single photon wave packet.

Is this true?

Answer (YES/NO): NO